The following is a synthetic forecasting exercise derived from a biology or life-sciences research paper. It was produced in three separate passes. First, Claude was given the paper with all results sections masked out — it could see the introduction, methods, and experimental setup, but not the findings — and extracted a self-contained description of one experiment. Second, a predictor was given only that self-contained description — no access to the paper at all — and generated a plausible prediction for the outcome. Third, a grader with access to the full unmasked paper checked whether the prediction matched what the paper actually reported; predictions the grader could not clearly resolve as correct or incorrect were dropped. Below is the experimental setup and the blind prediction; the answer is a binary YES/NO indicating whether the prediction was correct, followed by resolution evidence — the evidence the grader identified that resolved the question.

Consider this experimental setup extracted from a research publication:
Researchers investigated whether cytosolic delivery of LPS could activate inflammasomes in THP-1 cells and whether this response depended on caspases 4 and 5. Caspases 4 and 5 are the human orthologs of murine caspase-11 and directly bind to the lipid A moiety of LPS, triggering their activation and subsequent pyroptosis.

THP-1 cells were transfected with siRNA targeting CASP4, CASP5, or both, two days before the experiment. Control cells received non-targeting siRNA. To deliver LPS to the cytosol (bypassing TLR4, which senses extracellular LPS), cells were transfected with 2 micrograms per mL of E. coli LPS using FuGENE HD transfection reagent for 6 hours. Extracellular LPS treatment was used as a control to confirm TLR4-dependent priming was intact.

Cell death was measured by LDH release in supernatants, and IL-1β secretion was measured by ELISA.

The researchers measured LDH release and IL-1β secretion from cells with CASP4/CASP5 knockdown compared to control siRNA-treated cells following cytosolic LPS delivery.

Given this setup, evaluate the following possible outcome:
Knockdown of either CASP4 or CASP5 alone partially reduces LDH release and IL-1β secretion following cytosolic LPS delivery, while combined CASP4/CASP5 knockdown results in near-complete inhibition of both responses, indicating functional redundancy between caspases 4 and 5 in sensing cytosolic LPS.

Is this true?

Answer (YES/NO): NO